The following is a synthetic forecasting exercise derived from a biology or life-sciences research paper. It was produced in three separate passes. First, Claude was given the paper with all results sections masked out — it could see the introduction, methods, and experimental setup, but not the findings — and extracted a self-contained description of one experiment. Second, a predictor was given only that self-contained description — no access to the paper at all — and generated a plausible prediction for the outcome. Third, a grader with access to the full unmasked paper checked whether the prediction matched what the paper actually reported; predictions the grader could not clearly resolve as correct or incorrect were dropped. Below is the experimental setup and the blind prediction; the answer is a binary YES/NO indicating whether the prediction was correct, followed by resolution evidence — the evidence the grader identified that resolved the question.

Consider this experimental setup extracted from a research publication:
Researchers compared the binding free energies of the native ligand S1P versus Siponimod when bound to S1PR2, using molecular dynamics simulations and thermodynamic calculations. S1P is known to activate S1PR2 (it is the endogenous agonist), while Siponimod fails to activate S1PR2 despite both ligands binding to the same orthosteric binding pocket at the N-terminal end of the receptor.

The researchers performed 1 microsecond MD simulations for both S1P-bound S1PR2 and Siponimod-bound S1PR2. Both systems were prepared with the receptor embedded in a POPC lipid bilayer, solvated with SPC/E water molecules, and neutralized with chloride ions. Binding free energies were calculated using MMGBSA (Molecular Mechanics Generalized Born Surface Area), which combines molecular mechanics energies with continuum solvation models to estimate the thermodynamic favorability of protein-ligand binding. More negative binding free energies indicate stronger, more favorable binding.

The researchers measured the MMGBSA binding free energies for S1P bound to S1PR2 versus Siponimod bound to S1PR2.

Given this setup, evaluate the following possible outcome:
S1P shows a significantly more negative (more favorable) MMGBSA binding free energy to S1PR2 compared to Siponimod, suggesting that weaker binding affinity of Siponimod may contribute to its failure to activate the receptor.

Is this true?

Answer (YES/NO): NO